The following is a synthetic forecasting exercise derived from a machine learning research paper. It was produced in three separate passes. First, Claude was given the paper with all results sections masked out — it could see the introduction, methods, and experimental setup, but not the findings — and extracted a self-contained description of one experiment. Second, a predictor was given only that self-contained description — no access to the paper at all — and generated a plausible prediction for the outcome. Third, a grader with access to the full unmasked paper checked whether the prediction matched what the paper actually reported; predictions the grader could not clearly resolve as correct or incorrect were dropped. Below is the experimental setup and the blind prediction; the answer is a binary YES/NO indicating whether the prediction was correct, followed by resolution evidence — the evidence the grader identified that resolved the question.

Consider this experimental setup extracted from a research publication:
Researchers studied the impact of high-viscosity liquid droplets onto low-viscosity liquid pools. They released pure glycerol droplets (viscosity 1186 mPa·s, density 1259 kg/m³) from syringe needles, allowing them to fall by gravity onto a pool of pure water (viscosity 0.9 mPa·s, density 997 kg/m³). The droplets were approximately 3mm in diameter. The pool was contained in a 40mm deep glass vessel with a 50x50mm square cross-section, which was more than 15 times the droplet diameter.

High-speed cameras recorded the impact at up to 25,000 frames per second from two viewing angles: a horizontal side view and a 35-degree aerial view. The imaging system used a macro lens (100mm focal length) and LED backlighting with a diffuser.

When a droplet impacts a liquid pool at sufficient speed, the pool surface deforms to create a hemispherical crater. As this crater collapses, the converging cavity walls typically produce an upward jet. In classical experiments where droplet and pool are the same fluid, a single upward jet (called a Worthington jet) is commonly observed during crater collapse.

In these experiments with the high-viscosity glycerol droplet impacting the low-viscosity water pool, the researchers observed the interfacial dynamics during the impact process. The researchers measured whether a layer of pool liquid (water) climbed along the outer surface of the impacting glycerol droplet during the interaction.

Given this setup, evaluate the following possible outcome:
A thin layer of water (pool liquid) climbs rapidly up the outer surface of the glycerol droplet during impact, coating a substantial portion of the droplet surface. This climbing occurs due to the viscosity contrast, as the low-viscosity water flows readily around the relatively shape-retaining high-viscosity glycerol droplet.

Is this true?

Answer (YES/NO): YES